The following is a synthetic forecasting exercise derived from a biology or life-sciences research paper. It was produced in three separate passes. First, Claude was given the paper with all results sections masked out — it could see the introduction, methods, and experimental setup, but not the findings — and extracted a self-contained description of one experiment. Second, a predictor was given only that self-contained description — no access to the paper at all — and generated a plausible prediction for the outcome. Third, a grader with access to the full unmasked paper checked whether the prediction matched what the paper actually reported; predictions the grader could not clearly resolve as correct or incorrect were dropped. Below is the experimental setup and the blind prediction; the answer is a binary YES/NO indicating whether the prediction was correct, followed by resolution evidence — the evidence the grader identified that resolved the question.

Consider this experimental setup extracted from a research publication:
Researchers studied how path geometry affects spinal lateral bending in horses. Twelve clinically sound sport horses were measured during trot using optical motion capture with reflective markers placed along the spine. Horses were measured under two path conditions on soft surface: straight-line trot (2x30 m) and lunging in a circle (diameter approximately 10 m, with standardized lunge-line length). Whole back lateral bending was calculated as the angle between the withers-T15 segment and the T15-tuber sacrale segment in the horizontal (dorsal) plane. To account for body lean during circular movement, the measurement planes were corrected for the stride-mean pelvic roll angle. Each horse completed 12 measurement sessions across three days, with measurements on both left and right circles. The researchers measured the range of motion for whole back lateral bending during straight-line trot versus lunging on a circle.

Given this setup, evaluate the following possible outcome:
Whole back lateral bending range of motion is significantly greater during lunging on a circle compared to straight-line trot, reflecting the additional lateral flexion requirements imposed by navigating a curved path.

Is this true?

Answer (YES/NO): YES